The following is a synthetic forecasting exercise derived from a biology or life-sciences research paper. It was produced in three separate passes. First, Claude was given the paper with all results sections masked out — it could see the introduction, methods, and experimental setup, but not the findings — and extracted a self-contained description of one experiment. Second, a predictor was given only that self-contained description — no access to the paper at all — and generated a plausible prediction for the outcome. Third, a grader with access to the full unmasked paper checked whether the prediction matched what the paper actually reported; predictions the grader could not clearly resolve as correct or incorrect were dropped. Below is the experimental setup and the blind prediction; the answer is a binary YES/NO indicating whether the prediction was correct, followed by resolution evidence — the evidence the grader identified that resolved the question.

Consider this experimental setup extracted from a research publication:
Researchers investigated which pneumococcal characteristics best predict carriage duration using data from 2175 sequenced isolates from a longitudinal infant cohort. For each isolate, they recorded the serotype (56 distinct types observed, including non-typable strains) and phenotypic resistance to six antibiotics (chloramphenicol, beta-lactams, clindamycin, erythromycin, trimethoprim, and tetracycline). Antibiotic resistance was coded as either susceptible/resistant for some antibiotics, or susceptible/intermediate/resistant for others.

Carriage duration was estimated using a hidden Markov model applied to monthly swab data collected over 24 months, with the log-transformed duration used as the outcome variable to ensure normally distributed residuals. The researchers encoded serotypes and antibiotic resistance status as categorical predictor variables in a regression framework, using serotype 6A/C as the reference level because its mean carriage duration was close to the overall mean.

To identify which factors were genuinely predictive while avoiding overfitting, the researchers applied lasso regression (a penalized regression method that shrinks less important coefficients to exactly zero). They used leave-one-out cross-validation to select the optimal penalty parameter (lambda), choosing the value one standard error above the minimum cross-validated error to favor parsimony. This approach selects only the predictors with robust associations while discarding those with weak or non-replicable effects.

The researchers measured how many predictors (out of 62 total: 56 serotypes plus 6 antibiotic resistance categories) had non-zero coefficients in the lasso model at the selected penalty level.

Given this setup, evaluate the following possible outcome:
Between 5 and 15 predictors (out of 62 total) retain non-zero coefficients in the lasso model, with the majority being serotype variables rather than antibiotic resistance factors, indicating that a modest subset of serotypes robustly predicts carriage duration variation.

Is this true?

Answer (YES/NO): NO